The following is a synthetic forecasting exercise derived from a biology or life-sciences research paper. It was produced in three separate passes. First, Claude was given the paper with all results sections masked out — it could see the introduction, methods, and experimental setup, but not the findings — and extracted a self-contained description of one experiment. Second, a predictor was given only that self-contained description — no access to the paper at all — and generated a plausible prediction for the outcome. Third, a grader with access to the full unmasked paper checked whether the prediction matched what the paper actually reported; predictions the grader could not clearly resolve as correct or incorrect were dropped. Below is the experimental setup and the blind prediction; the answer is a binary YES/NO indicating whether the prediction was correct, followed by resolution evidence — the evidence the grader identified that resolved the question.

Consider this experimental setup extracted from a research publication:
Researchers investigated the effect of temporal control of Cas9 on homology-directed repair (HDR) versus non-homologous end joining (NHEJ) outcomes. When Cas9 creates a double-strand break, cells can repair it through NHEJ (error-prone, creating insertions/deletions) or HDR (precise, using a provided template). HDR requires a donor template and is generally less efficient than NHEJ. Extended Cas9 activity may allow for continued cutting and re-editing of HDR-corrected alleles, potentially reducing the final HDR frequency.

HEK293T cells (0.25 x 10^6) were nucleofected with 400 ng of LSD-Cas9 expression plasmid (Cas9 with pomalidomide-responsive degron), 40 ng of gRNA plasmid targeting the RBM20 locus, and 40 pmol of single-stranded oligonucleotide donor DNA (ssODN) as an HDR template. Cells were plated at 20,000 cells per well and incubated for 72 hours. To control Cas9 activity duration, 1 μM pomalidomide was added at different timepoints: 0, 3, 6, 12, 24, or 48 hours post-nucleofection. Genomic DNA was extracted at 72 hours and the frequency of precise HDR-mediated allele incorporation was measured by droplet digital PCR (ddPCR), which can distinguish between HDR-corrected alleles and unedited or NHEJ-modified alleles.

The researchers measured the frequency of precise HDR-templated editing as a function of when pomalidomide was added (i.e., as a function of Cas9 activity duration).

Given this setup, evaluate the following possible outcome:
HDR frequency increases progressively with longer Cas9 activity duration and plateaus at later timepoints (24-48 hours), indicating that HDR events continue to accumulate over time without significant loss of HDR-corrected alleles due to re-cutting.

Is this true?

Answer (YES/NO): YES